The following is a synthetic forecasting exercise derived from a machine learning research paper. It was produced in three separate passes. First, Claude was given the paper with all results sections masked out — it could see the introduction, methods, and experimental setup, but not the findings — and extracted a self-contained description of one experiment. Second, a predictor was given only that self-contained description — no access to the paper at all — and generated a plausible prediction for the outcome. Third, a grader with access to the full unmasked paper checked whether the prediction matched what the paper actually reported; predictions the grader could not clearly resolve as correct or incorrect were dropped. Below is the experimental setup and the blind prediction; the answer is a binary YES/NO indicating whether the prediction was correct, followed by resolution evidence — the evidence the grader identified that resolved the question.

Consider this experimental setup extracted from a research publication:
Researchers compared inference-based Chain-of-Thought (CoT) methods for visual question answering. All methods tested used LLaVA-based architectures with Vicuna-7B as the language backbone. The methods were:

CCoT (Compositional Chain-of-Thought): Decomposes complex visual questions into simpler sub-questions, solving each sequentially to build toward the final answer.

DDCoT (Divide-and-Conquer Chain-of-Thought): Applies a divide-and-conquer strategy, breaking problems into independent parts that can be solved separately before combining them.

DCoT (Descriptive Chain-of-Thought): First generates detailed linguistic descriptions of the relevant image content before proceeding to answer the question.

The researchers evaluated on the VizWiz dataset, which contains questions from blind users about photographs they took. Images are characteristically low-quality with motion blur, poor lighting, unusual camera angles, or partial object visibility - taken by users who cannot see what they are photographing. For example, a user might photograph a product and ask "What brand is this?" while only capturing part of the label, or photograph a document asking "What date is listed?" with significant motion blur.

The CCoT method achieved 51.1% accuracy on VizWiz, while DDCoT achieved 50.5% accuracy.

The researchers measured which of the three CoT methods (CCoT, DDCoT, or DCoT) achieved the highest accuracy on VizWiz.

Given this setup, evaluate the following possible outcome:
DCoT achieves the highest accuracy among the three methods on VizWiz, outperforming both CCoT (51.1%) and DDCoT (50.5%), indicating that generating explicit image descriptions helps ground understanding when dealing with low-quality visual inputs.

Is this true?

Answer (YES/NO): YES